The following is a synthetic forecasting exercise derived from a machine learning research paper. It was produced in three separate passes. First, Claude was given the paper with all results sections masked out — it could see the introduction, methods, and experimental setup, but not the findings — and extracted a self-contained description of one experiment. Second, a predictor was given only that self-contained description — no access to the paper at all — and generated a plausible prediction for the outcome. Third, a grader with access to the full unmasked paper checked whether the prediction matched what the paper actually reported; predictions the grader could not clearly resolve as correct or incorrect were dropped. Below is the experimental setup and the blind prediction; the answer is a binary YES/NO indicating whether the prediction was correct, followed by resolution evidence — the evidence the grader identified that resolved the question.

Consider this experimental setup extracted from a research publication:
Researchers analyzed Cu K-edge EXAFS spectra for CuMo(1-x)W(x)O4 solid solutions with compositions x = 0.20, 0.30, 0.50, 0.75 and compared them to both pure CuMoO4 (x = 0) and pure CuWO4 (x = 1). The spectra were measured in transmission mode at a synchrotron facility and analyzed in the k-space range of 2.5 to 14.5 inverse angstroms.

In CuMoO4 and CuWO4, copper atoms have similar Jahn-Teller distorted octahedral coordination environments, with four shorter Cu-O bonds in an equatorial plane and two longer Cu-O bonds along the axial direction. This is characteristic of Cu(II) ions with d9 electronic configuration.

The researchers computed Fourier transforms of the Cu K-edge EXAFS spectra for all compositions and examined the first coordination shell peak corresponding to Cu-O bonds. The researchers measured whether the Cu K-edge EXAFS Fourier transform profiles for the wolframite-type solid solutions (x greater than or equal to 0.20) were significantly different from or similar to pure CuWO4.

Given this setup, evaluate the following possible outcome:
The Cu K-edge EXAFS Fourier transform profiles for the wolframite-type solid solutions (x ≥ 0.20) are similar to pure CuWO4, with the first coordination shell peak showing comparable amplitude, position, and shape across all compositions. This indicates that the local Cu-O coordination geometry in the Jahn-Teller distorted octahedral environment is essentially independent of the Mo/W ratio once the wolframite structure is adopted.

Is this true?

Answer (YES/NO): YES